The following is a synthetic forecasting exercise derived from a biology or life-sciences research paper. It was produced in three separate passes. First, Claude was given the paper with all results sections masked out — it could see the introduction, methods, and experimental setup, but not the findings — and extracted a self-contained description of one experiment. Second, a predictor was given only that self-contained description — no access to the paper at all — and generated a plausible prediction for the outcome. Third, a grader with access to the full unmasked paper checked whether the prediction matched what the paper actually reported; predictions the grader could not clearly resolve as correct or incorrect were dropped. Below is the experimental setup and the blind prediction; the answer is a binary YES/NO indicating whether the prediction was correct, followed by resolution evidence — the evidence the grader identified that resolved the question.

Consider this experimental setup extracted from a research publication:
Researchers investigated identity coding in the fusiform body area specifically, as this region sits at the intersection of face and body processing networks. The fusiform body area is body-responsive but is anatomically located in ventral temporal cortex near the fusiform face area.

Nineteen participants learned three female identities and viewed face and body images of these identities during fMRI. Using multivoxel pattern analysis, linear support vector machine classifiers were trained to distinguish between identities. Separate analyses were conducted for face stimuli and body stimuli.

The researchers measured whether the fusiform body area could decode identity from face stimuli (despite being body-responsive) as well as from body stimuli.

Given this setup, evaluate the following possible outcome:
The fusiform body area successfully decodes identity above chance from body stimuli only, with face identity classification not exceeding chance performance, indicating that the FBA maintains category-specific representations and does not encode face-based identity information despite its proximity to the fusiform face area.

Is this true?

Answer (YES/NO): YES